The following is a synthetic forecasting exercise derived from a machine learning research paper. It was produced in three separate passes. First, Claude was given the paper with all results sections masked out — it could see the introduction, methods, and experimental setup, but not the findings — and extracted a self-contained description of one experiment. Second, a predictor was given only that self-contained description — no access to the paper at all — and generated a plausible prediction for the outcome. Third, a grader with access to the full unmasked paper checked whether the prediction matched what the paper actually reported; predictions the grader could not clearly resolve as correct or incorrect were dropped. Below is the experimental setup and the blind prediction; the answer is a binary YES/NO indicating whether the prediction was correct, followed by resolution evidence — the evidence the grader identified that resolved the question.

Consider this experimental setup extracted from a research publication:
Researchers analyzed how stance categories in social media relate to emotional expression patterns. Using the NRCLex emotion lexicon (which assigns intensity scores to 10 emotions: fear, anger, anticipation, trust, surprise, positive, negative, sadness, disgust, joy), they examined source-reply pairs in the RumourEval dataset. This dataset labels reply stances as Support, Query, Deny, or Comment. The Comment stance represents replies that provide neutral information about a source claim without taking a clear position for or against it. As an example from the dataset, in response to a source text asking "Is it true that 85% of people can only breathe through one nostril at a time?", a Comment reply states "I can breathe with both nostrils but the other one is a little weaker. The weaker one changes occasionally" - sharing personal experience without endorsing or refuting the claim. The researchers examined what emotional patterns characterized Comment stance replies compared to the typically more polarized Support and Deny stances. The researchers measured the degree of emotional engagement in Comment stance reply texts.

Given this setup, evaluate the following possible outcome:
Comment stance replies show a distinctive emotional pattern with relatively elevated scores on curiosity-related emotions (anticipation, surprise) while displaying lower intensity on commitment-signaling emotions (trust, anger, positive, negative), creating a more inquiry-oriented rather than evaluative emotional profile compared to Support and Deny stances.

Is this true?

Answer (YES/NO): NO